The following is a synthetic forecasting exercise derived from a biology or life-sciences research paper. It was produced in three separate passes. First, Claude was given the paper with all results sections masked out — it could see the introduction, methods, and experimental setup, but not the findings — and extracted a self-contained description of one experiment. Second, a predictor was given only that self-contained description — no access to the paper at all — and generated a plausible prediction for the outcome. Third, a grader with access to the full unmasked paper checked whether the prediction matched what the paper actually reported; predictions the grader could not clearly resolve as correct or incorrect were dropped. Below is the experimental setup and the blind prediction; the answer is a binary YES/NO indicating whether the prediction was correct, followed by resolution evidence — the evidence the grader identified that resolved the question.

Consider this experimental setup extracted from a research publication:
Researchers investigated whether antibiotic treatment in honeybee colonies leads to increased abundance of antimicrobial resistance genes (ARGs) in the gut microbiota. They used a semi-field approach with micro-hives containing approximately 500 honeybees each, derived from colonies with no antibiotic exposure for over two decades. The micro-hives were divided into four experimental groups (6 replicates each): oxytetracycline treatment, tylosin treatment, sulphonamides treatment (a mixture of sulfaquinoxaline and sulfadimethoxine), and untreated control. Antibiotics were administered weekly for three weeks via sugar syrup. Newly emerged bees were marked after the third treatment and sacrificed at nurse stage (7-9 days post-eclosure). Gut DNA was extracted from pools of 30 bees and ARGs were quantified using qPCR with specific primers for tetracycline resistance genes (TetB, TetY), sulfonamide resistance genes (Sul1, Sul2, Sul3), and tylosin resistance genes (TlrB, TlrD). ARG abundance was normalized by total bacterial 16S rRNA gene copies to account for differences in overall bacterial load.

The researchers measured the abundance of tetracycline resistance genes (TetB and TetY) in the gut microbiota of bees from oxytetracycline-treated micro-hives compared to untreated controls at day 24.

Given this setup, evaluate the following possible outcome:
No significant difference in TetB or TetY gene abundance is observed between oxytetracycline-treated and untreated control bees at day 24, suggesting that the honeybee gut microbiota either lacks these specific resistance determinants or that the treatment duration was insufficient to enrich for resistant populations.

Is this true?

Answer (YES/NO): NO